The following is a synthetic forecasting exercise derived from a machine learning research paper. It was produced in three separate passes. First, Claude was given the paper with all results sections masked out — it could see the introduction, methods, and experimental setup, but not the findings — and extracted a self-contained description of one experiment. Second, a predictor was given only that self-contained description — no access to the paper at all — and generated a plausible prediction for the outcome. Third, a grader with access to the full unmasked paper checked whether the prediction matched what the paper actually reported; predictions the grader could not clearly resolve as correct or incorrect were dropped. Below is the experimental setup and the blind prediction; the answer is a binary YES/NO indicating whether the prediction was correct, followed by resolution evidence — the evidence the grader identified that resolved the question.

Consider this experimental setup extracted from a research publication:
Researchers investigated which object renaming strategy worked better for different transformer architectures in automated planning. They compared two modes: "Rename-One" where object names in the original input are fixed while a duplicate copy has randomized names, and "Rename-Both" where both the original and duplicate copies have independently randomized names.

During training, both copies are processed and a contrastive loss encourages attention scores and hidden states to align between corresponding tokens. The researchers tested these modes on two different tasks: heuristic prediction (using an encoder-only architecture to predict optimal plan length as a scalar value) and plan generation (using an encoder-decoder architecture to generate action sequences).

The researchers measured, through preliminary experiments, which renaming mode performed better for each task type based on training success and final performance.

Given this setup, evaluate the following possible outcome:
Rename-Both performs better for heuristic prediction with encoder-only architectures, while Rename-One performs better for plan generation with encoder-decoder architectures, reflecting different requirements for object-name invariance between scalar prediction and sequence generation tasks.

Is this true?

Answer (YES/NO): NO